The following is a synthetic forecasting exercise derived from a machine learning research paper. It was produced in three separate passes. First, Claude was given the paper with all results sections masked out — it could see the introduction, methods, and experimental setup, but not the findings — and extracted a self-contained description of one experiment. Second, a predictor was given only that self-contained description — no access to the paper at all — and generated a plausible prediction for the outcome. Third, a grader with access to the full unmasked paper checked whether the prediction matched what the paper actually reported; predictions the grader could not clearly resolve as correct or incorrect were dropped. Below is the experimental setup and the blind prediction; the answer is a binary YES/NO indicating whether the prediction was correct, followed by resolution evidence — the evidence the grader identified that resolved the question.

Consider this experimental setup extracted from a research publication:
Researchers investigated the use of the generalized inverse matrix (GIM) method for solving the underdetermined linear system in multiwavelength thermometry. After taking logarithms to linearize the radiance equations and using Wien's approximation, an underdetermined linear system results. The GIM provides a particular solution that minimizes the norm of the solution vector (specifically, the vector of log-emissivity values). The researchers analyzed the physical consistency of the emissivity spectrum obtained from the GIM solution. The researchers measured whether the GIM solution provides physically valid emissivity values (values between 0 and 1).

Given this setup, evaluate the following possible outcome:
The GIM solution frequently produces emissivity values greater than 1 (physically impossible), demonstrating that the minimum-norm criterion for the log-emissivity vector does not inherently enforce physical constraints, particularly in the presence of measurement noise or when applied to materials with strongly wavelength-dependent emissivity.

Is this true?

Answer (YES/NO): YES